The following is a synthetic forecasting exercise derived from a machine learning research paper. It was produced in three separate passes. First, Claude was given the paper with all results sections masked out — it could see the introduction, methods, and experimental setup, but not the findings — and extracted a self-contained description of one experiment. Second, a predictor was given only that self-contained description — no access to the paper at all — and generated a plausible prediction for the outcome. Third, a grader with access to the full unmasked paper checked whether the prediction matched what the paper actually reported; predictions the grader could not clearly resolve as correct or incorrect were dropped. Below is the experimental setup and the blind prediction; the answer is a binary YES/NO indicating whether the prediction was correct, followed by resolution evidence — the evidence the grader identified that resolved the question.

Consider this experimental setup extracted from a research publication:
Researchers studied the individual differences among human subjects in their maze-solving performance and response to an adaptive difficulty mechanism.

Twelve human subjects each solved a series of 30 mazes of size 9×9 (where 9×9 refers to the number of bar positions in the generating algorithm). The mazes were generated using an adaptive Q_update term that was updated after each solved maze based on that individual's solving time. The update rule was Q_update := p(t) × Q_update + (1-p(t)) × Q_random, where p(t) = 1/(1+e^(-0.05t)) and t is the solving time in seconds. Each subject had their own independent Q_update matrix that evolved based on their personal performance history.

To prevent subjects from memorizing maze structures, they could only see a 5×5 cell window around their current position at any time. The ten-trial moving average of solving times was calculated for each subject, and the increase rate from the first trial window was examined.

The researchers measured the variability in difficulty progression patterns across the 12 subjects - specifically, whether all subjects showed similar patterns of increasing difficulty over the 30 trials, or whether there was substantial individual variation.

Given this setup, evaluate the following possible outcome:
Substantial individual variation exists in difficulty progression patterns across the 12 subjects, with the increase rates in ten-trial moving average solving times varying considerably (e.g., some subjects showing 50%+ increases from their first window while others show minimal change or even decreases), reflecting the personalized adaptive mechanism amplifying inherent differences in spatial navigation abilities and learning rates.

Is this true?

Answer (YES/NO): YES